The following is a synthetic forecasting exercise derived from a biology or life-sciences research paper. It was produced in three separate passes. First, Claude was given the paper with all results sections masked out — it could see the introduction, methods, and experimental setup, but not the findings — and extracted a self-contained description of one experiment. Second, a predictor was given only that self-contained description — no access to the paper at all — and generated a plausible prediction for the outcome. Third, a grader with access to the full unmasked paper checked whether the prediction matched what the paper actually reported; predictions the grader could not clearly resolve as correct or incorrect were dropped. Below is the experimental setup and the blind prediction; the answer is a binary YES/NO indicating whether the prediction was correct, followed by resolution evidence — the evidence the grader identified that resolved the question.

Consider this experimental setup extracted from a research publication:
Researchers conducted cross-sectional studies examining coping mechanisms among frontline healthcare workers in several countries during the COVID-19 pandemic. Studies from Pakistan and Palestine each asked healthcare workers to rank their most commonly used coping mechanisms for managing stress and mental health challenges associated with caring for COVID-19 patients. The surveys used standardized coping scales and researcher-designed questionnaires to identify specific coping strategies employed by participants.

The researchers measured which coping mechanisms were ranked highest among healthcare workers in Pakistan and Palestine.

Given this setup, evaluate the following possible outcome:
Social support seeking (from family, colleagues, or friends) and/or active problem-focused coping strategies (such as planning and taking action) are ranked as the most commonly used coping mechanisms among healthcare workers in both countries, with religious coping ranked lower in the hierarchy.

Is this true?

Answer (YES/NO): NO